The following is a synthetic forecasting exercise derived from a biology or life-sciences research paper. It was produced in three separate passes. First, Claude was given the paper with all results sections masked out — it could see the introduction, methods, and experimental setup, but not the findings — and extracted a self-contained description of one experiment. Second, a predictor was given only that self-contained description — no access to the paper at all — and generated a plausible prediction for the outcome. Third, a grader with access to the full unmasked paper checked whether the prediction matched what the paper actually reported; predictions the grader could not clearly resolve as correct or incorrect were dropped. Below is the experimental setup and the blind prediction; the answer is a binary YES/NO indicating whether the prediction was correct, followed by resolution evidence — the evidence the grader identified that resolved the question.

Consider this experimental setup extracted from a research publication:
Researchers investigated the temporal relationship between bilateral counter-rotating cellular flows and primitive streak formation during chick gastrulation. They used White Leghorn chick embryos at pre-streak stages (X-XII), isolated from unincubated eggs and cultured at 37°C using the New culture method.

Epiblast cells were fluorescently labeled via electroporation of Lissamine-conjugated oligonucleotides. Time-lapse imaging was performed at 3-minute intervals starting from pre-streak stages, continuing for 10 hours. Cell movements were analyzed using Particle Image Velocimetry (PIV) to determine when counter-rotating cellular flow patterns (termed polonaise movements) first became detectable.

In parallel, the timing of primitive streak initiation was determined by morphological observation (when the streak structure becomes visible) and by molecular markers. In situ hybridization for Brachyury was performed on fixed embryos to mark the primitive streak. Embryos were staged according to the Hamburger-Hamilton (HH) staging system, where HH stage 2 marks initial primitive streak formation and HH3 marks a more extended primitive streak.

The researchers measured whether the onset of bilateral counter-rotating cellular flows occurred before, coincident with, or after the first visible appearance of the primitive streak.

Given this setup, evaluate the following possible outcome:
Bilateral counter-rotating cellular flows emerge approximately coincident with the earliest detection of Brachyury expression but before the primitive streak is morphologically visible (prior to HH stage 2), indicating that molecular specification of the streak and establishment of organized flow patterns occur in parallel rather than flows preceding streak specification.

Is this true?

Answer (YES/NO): NO